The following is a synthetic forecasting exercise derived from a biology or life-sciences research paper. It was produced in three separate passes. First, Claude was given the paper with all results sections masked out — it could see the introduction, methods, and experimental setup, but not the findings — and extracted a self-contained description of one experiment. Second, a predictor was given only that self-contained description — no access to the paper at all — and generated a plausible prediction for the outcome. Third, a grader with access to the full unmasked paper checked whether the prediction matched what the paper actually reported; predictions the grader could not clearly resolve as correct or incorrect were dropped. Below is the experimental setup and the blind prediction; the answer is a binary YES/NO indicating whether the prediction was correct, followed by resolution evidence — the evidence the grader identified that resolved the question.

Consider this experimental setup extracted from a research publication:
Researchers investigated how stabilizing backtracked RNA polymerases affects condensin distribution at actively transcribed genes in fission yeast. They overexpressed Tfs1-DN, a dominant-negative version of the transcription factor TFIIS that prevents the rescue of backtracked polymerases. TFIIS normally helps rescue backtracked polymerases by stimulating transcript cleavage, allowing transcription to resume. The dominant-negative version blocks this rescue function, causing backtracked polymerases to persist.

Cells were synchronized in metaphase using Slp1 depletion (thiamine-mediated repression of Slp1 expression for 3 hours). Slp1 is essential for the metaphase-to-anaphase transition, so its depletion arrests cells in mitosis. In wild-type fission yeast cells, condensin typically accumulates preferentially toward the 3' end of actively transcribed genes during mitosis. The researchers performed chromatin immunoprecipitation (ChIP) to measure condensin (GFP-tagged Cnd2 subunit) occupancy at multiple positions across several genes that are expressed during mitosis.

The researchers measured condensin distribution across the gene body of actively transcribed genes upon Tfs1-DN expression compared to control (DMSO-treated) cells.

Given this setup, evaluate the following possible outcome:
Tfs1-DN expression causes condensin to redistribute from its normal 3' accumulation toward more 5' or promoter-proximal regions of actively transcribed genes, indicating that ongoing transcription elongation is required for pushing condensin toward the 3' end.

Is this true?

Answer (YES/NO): NO